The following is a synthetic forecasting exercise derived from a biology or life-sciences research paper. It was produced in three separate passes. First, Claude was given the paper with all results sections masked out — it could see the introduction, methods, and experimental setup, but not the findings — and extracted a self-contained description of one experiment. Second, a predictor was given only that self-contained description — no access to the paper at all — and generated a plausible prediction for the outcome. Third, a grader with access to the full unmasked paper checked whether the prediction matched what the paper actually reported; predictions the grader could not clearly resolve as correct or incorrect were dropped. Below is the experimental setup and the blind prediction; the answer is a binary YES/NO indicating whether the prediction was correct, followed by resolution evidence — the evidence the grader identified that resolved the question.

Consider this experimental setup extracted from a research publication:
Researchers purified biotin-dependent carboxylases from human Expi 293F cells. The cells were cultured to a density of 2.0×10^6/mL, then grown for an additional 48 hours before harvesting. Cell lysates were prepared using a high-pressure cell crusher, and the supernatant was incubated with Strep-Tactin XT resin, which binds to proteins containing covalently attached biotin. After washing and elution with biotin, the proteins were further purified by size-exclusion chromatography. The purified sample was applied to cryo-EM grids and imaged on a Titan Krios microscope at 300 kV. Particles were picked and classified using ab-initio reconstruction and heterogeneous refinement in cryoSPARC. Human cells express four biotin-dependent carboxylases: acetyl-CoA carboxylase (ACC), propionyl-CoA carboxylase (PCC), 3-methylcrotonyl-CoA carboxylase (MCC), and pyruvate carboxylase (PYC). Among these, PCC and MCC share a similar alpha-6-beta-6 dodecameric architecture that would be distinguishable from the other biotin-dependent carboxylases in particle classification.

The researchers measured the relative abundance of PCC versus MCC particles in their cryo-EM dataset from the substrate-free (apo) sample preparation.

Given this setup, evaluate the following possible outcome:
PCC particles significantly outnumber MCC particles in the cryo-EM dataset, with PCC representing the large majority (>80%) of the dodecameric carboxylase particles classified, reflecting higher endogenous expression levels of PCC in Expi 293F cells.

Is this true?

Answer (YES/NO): NO